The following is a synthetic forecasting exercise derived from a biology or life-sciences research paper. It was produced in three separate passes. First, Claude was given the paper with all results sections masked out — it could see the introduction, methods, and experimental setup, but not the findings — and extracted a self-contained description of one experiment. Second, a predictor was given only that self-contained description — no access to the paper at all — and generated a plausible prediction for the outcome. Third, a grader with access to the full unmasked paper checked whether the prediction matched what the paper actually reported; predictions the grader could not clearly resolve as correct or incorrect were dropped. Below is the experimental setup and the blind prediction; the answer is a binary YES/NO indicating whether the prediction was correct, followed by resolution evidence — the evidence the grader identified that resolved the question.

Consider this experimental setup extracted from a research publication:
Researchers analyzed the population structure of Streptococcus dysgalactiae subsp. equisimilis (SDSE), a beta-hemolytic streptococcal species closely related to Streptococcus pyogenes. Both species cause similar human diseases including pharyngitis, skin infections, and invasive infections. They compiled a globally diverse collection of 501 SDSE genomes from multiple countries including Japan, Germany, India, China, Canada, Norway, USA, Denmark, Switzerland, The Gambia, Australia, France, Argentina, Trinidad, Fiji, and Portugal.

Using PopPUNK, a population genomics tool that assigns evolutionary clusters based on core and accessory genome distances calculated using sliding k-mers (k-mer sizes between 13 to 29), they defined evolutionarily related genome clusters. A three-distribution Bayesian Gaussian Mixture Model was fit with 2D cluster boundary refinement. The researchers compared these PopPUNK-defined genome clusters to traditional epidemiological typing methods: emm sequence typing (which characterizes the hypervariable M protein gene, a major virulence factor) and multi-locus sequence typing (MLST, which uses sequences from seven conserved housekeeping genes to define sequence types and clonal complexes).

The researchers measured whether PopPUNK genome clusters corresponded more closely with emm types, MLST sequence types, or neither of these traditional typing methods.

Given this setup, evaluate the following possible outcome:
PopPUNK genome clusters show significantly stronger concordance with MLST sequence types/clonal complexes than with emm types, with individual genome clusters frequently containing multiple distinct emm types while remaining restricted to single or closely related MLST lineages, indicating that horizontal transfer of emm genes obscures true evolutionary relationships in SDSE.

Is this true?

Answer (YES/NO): NO